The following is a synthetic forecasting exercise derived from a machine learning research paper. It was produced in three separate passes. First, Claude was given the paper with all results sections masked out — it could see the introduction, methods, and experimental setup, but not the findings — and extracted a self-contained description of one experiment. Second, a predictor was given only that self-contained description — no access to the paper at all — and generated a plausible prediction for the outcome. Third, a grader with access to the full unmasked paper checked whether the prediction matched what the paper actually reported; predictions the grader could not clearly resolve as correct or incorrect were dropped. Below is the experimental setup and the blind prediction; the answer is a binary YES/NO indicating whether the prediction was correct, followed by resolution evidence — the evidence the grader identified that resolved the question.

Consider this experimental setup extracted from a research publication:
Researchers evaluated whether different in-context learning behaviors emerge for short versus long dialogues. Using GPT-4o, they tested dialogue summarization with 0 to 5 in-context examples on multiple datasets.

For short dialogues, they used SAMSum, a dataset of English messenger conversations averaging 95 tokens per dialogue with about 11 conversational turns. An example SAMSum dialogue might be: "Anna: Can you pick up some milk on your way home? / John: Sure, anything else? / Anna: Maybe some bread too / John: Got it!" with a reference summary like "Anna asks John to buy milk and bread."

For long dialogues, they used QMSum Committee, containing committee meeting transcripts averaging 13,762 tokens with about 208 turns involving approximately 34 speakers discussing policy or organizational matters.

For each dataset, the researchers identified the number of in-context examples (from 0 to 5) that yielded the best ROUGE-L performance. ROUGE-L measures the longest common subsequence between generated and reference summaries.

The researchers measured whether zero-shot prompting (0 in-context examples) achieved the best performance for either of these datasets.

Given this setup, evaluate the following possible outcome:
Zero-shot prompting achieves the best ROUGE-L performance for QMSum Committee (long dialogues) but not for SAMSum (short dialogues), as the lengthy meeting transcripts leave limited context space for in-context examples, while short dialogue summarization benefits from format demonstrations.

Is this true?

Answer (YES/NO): NO